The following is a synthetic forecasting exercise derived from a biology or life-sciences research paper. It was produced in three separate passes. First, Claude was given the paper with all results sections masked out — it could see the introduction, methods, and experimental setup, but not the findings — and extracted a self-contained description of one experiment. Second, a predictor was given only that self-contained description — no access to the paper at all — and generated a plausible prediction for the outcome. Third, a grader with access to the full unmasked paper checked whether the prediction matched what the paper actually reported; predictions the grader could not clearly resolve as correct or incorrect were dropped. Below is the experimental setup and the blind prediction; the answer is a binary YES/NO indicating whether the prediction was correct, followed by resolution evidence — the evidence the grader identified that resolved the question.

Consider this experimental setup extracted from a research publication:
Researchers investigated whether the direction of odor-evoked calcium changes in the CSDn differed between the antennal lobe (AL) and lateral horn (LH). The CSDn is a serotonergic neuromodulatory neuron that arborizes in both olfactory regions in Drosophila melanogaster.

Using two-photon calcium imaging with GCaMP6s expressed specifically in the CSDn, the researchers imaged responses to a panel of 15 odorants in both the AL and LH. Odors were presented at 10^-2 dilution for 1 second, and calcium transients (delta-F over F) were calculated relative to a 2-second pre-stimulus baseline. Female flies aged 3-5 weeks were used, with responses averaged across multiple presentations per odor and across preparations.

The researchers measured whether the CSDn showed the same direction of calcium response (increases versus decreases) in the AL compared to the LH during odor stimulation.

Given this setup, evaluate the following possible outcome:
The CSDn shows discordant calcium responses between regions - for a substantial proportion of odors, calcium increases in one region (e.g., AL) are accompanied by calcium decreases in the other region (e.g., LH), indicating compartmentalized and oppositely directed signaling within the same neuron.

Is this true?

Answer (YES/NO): YES